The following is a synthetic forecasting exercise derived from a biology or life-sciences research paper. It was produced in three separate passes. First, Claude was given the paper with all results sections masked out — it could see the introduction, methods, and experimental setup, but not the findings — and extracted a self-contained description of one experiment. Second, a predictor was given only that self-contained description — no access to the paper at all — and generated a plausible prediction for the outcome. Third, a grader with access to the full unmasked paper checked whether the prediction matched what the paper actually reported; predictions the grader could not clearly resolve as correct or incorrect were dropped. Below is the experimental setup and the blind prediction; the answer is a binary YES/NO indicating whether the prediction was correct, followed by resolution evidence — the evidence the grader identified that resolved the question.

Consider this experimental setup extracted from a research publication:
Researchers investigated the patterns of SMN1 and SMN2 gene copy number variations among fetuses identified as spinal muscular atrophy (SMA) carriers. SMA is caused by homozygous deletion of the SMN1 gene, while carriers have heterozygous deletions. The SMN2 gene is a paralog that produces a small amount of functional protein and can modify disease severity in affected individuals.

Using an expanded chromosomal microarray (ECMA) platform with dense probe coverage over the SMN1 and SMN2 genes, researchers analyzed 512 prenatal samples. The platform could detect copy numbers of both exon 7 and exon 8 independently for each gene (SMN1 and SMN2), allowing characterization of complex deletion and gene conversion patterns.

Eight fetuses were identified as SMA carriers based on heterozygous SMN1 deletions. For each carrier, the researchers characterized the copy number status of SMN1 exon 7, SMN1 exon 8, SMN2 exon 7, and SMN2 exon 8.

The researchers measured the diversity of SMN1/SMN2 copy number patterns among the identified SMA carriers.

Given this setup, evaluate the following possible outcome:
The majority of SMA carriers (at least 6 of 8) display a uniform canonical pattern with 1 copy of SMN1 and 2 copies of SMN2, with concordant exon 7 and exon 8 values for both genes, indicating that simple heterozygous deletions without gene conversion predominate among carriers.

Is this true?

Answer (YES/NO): NO